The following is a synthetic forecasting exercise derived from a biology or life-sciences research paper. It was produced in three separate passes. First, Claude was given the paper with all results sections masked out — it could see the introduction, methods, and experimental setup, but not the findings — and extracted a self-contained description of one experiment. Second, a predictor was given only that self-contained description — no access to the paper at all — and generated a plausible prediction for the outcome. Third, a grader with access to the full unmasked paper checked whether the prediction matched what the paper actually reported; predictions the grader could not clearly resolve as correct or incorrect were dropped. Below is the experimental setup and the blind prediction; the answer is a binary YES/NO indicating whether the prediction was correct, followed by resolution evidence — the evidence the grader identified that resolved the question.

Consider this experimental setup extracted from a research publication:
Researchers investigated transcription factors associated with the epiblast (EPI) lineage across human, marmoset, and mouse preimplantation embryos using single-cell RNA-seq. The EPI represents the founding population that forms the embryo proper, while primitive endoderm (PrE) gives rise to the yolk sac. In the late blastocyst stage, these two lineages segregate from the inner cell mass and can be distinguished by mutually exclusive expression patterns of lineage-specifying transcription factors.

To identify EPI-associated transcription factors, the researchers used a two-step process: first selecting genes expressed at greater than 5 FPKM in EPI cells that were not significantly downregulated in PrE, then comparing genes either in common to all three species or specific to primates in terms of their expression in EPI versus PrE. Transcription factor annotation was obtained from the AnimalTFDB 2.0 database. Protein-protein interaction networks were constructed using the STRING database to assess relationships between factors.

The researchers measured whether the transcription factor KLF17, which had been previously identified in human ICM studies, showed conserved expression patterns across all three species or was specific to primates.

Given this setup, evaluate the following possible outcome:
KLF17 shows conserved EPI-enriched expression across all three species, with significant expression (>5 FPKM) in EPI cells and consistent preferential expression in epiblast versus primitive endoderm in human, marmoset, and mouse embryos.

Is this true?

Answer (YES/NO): NO